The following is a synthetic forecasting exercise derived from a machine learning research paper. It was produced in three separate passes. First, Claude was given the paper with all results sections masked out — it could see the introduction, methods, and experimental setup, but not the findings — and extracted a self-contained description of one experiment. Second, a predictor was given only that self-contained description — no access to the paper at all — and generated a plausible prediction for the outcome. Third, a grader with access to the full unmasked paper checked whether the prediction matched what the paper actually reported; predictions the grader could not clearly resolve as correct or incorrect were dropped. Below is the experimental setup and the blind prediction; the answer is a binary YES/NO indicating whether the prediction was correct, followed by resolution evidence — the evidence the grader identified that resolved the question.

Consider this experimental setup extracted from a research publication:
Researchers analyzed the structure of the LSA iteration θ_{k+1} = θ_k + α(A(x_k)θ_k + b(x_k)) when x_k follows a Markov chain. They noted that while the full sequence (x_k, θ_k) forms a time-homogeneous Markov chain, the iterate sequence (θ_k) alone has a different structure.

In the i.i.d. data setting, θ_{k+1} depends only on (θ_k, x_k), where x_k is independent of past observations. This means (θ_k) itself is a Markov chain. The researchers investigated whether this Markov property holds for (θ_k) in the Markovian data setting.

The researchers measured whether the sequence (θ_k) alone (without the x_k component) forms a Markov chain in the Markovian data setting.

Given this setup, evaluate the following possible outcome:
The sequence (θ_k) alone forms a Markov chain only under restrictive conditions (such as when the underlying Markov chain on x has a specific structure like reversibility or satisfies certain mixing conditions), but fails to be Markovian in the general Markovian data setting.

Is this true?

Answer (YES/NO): NO